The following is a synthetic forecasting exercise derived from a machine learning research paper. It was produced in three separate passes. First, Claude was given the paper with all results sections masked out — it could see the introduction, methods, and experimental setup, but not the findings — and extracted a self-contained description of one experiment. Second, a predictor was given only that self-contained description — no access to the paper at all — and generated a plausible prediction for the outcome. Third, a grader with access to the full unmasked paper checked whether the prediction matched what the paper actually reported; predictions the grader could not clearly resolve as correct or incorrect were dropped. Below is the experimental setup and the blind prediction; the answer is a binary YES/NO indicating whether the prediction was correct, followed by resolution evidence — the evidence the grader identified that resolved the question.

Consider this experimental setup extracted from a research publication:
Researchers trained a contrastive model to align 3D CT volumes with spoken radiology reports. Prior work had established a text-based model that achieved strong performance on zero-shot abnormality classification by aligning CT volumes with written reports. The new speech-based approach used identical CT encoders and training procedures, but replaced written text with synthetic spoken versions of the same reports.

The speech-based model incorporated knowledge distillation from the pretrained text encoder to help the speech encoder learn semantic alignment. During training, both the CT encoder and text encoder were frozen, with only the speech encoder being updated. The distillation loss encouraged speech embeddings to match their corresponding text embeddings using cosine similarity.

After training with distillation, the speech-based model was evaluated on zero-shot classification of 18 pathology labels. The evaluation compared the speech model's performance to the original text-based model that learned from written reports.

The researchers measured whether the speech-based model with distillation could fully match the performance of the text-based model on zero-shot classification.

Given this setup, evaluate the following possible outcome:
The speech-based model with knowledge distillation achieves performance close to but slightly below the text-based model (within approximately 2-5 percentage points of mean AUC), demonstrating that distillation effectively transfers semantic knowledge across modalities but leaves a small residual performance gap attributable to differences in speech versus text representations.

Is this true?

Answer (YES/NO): YES